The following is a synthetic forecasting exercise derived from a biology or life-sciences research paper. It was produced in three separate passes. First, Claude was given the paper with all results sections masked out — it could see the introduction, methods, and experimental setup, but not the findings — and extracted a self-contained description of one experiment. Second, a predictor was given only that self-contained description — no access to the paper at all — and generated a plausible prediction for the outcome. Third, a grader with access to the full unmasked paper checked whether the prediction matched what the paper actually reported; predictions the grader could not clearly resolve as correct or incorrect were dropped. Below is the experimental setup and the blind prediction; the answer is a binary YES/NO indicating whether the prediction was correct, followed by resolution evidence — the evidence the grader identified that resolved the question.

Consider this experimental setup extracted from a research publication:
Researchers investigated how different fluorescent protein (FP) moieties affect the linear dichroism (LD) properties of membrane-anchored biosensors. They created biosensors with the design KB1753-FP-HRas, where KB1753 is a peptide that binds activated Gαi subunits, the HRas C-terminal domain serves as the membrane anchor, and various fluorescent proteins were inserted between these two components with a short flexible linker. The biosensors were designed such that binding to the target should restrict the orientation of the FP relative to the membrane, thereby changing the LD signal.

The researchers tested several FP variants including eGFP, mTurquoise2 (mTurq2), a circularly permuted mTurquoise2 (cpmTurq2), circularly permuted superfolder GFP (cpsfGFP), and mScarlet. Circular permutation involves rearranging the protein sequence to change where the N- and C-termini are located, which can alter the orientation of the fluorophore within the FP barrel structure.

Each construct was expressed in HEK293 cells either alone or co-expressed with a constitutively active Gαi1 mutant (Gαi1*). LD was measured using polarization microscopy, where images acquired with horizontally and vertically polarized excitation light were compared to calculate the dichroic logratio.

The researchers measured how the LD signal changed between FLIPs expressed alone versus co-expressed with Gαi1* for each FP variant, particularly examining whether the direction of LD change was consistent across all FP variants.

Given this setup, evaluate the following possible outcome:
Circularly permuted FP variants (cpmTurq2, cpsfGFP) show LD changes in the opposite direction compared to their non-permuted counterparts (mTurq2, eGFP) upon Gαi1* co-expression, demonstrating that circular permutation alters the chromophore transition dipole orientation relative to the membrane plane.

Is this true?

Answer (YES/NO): NO